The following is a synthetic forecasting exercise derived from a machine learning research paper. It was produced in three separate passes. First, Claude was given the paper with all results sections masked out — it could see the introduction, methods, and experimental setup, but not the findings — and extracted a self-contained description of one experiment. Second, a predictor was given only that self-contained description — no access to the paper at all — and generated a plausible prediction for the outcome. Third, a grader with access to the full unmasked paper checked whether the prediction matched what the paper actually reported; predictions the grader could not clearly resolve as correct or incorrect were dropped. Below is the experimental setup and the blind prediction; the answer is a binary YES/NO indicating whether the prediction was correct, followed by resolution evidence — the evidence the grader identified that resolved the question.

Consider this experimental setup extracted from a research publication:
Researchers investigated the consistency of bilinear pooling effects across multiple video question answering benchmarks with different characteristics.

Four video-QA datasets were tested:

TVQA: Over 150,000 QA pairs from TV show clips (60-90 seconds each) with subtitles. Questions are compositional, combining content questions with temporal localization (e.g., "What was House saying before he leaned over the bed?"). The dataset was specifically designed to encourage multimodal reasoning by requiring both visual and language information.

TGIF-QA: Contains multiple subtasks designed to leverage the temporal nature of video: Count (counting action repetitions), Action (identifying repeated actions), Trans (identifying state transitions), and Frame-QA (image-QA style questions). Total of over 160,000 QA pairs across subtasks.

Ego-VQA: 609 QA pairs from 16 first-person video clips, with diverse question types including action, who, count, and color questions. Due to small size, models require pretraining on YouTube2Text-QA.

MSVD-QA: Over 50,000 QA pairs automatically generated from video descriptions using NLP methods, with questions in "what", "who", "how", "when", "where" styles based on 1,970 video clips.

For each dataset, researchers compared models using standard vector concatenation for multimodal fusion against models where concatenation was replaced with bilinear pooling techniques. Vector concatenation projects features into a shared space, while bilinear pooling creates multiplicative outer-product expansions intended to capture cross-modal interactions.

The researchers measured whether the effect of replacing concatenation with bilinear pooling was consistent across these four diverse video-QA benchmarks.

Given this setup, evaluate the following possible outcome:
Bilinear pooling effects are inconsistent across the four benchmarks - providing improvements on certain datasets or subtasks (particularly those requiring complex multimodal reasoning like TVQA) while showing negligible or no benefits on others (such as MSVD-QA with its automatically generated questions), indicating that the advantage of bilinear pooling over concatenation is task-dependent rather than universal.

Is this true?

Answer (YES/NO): NO